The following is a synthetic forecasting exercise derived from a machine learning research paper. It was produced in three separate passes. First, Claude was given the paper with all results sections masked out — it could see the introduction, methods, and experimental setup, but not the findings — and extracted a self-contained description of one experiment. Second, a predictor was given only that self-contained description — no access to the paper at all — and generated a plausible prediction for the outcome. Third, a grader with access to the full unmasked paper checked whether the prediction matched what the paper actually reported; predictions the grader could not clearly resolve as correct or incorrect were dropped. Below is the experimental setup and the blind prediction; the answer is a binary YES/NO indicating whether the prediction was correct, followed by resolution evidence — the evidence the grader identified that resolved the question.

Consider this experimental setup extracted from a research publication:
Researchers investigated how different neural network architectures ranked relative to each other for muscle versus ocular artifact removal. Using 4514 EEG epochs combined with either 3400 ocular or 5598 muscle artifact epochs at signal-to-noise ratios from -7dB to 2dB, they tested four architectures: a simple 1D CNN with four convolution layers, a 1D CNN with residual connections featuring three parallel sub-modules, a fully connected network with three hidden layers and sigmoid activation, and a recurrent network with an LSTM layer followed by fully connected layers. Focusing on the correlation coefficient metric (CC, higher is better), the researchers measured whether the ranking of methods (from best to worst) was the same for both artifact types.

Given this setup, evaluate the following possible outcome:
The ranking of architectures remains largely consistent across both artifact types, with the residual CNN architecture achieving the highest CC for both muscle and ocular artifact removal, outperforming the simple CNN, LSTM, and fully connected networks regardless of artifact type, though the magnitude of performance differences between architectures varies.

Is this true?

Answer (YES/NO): NO